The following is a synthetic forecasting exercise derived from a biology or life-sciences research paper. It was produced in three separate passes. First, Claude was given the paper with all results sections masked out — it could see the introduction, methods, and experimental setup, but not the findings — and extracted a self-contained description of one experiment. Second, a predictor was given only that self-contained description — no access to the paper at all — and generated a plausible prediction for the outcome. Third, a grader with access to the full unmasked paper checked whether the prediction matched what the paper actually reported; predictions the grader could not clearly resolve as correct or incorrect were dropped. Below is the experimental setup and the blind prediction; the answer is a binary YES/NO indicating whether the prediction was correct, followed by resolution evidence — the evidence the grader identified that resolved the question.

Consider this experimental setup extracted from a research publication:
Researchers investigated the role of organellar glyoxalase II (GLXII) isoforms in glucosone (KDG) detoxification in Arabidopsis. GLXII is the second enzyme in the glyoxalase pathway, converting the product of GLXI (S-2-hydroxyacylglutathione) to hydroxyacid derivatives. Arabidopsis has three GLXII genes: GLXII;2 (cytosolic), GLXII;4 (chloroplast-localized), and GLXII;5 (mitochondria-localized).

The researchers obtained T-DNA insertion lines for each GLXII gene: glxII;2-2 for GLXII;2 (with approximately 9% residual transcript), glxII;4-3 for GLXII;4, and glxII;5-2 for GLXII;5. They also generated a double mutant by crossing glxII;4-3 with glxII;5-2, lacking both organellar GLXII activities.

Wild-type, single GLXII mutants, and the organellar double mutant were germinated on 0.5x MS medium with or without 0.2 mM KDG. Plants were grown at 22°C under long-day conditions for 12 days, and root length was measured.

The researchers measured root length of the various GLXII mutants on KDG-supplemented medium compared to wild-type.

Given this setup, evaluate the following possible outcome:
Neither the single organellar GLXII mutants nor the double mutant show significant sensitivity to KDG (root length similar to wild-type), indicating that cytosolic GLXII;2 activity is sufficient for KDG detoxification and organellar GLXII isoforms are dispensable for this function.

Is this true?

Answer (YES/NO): NO